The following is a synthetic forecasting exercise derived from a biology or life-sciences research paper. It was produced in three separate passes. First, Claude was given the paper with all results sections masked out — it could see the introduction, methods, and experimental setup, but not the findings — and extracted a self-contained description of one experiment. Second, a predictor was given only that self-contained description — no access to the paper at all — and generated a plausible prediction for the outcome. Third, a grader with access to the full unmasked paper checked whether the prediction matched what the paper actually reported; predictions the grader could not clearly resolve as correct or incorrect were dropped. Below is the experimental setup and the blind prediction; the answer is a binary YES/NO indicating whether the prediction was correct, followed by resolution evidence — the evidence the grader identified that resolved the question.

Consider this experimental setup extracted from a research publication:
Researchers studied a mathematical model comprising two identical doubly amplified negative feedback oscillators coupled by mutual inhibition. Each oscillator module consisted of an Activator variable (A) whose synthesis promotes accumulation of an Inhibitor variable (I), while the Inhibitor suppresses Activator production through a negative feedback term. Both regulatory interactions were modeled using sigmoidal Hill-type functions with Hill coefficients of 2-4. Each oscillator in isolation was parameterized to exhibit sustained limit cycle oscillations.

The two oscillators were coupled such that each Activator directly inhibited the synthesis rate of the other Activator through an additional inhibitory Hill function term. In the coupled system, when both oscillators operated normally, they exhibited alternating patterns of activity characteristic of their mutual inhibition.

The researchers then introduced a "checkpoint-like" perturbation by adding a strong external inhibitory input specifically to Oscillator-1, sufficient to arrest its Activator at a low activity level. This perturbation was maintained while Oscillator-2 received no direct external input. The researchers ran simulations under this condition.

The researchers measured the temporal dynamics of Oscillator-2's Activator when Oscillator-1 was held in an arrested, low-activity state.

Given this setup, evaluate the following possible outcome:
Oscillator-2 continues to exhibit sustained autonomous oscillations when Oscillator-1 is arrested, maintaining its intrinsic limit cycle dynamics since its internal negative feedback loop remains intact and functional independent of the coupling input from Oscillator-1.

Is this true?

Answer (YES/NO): YES